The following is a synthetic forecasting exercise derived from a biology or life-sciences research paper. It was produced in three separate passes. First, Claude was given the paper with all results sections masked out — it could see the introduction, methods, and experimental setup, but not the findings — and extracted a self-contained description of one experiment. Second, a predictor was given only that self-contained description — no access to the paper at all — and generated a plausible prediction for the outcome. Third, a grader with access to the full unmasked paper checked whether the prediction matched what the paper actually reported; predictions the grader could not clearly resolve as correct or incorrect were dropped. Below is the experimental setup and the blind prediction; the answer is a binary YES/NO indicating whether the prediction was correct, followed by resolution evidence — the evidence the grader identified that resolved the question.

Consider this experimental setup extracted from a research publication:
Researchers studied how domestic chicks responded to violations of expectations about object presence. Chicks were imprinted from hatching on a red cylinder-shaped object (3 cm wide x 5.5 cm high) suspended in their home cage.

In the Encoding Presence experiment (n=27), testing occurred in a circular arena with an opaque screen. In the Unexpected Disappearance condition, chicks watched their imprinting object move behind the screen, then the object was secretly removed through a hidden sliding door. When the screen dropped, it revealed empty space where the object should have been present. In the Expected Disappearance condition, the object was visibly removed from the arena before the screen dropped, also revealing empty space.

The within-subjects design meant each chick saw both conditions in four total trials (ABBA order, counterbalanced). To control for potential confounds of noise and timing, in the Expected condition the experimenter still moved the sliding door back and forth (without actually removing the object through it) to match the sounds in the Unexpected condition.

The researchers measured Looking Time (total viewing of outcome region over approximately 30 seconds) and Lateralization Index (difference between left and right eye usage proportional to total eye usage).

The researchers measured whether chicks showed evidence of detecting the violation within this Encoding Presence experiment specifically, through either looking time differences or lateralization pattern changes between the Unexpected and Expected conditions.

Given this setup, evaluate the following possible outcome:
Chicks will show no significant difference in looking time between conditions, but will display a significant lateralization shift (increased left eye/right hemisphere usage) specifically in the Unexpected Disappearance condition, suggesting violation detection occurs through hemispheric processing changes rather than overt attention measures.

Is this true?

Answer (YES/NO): NO